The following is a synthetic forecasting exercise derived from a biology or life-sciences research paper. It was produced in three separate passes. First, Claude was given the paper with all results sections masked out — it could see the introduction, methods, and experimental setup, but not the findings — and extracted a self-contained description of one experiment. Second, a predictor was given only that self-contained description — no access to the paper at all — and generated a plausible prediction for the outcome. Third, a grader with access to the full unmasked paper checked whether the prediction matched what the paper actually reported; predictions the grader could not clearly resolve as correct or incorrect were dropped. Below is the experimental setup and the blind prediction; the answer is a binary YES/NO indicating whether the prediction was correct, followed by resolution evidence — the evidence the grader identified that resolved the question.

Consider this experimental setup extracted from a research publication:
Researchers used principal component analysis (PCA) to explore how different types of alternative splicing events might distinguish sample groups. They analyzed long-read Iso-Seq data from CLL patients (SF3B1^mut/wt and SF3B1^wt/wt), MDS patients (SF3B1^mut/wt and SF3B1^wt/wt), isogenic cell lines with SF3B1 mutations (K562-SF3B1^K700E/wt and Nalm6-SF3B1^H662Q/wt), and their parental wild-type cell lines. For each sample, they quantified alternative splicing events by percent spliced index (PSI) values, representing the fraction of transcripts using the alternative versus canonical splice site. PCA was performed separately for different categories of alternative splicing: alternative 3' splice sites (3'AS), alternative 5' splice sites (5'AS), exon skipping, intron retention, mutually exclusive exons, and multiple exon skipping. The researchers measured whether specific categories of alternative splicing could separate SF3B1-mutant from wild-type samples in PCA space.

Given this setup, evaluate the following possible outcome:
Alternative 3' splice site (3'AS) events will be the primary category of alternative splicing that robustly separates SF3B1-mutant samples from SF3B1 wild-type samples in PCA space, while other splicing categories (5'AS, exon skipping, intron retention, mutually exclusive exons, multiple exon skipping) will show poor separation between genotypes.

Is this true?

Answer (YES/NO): YES